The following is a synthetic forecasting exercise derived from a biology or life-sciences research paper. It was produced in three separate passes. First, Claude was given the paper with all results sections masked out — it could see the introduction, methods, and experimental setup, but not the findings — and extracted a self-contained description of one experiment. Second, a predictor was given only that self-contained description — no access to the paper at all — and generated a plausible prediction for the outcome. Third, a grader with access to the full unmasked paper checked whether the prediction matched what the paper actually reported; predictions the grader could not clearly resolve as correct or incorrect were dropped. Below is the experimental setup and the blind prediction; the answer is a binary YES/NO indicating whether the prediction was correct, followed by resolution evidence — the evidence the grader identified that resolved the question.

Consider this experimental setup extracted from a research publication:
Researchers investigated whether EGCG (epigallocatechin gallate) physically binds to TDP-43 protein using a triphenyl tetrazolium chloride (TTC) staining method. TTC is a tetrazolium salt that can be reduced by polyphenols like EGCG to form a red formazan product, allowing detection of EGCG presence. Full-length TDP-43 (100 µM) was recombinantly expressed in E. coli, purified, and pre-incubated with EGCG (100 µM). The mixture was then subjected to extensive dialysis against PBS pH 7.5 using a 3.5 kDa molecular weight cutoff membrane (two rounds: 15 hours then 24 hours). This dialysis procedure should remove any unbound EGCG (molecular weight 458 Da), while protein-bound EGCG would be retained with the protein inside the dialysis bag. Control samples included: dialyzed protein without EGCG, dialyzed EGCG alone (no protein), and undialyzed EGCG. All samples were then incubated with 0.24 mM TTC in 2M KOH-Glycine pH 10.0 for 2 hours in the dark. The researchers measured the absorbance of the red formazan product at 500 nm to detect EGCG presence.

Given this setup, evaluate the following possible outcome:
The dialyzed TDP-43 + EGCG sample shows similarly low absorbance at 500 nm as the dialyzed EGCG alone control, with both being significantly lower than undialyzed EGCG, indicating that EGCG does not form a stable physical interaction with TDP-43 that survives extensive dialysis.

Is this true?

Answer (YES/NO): NO